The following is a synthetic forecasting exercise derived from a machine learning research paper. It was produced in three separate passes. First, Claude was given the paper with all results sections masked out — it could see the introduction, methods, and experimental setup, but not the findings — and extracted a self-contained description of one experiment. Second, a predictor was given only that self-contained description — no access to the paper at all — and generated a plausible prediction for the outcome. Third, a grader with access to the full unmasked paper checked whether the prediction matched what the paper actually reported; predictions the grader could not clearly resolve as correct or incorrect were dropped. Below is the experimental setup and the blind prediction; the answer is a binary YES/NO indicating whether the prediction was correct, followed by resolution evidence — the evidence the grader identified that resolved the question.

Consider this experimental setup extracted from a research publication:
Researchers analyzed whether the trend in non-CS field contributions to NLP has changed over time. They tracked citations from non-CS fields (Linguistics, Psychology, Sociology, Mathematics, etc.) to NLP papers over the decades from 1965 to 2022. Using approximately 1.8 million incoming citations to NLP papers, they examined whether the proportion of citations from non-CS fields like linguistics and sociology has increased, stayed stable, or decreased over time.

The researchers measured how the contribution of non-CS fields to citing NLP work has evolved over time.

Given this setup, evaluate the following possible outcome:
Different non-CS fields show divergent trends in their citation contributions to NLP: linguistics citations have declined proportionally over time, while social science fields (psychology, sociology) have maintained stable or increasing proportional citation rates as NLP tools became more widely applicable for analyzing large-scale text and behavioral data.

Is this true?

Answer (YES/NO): NO